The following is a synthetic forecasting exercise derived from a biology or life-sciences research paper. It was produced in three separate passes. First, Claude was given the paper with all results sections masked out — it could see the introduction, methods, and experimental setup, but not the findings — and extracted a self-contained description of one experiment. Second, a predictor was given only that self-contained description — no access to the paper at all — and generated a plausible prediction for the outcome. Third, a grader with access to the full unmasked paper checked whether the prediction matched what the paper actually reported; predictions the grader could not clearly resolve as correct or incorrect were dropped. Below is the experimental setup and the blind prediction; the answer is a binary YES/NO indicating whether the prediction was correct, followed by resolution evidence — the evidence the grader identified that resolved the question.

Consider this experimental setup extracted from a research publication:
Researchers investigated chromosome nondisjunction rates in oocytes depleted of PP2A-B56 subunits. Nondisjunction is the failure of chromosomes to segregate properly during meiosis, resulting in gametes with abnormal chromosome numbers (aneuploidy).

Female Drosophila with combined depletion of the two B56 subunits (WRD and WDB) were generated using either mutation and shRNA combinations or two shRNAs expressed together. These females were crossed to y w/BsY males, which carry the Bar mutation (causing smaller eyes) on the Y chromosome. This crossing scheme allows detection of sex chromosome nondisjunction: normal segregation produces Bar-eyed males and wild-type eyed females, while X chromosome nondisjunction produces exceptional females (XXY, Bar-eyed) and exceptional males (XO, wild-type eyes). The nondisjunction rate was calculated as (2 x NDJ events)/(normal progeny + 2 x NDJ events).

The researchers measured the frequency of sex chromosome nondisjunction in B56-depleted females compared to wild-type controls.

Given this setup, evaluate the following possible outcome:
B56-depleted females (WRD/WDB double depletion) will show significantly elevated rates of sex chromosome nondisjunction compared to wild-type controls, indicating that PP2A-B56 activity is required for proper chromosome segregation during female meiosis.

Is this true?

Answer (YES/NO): YES